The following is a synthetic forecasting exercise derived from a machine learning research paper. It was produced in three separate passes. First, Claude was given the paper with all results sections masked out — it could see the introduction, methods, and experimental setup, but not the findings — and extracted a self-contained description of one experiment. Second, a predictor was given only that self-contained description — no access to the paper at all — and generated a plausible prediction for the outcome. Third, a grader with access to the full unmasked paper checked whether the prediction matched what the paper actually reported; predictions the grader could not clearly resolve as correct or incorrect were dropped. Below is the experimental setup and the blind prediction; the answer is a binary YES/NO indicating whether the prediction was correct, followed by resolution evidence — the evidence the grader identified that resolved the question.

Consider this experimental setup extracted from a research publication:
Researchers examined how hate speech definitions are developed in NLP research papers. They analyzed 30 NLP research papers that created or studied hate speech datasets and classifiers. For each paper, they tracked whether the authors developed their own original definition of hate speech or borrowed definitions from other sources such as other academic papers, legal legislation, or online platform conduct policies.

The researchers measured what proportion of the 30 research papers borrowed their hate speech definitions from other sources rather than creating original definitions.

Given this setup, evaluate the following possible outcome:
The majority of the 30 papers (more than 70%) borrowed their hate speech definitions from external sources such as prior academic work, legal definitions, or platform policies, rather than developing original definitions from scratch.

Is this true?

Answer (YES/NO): NO